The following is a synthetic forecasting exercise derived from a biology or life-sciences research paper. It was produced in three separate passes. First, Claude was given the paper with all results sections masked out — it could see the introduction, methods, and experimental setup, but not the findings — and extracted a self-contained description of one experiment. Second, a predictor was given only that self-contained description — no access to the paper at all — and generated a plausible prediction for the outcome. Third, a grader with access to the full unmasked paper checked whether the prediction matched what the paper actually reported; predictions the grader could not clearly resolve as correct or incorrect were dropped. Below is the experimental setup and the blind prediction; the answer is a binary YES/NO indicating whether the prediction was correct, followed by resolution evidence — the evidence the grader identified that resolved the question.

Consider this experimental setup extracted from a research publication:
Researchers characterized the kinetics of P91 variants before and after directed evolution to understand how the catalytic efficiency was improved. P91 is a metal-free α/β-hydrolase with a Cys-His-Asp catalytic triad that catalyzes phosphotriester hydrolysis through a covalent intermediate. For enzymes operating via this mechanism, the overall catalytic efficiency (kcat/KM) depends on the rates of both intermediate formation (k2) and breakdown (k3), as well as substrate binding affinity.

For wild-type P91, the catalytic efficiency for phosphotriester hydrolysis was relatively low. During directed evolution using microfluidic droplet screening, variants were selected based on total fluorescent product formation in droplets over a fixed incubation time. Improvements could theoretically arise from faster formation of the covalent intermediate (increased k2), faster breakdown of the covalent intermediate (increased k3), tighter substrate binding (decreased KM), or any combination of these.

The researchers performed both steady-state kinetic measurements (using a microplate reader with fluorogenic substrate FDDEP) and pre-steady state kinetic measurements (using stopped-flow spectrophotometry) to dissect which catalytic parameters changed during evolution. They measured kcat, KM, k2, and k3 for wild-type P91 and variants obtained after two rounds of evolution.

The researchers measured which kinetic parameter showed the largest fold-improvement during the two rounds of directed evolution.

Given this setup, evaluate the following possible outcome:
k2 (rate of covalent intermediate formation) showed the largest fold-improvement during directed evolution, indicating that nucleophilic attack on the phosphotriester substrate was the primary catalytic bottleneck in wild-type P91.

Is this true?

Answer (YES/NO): YES